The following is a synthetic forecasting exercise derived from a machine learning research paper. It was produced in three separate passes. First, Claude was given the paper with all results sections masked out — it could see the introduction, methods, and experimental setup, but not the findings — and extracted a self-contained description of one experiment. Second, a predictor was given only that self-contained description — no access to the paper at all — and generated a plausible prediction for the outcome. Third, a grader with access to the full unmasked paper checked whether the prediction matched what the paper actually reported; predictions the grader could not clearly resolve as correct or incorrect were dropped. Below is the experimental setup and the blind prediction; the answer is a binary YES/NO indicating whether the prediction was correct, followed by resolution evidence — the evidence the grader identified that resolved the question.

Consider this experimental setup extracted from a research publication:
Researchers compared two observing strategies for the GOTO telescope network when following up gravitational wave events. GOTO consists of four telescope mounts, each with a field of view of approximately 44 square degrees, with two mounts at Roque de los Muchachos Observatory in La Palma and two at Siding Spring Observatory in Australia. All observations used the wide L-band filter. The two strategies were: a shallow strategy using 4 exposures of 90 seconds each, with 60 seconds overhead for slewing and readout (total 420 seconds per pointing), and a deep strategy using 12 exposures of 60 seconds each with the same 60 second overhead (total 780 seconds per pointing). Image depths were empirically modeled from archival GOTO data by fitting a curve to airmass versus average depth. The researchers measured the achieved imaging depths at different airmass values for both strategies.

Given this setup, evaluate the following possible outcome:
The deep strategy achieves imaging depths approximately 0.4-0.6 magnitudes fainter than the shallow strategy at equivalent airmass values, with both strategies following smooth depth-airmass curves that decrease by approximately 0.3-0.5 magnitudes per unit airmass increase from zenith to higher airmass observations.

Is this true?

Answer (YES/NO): NO